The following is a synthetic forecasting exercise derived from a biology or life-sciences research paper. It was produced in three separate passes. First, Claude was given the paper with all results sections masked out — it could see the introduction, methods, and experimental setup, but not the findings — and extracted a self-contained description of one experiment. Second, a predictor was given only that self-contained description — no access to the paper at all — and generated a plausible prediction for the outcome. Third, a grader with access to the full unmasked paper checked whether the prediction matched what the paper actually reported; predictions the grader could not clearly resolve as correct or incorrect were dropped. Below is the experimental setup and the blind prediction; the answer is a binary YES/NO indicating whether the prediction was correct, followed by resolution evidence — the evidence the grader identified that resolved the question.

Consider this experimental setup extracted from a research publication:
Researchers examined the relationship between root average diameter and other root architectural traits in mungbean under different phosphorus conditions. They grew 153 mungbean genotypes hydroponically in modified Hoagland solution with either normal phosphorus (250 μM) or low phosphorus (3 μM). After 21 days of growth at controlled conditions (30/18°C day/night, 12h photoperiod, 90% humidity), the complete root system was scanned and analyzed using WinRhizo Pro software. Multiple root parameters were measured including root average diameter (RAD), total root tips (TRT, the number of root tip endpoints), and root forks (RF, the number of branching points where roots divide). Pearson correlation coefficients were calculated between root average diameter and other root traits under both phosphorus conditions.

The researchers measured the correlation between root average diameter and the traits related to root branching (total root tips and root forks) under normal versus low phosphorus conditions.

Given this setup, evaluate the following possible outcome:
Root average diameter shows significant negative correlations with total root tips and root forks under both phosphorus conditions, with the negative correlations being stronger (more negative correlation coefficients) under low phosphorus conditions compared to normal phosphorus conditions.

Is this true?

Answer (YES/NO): NO